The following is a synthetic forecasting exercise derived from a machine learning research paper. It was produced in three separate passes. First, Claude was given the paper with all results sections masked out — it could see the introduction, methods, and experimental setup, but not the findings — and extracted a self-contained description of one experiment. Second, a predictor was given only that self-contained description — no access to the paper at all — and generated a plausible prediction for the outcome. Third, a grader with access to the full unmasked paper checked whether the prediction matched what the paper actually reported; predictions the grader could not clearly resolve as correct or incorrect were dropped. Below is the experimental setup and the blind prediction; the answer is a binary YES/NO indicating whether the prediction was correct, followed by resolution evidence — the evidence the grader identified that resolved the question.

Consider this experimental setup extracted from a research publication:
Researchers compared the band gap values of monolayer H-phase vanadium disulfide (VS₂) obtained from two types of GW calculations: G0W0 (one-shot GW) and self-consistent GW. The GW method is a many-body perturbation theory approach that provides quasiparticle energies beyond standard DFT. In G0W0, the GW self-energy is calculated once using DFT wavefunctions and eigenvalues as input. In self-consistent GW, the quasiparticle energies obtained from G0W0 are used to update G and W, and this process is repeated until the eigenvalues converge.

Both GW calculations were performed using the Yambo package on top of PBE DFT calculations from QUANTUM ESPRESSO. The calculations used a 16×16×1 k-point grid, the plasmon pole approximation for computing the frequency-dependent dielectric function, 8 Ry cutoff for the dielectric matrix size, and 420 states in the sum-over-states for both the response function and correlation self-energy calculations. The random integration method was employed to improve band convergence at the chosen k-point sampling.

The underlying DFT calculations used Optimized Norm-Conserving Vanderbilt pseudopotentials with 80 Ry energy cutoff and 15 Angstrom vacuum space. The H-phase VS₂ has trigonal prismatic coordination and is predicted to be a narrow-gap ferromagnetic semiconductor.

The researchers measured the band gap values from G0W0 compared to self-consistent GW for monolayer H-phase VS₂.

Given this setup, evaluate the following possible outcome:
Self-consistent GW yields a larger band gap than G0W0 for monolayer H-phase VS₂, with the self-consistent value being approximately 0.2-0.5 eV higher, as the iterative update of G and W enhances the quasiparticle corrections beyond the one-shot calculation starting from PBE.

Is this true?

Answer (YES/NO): NO